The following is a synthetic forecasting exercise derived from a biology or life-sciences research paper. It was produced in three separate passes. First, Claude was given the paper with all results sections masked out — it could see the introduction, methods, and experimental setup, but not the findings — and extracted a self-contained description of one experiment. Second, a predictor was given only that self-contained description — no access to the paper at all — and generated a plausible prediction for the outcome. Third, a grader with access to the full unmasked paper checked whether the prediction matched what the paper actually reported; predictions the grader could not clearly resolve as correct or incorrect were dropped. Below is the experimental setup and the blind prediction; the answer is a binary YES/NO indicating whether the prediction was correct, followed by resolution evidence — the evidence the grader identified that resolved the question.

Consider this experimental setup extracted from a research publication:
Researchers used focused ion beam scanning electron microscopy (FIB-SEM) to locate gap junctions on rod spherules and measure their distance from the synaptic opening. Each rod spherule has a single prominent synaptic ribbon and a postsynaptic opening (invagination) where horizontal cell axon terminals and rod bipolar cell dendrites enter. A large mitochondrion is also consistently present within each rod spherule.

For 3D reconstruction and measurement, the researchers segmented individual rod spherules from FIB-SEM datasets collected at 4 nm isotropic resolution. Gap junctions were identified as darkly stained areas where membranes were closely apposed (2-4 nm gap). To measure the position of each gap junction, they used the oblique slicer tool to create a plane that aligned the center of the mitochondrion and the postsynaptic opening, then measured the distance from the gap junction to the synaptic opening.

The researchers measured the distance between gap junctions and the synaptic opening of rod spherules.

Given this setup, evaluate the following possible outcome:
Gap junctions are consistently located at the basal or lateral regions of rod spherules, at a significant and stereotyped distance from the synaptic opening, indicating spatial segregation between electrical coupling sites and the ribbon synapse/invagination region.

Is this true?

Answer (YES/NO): NO